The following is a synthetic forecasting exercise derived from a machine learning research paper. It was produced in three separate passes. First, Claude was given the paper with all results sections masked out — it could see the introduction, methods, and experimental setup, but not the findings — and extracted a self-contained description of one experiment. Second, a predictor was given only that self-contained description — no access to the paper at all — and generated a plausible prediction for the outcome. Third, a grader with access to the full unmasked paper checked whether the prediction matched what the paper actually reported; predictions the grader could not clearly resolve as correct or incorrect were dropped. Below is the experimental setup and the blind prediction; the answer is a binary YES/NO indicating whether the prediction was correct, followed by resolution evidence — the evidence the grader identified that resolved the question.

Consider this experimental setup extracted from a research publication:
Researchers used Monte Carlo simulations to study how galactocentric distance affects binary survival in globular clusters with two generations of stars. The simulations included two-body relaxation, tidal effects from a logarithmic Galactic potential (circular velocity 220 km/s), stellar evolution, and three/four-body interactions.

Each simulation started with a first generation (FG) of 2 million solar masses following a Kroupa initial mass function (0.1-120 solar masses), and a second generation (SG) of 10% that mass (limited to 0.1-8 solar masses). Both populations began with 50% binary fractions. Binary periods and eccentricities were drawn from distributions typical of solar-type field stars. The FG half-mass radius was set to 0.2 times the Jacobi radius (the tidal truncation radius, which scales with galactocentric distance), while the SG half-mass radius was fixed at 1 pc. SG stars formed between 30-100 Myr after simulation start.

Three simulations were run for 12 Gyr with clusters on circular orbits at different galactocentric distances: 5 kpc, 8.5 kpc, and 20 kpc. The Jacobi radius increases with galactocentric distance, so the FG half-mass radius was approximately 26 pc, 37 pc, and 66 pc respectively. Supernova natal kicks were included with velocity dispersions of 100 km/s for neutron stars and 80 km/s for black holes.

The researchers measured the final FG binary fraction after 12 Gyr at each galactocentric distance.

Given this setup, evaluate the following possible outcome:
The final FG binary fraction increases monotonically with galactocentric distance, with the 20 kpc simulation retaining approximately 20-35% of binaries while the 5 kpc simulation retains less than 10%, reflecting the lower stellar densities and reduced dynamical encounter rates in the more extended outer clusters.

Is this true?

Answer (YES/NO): NO